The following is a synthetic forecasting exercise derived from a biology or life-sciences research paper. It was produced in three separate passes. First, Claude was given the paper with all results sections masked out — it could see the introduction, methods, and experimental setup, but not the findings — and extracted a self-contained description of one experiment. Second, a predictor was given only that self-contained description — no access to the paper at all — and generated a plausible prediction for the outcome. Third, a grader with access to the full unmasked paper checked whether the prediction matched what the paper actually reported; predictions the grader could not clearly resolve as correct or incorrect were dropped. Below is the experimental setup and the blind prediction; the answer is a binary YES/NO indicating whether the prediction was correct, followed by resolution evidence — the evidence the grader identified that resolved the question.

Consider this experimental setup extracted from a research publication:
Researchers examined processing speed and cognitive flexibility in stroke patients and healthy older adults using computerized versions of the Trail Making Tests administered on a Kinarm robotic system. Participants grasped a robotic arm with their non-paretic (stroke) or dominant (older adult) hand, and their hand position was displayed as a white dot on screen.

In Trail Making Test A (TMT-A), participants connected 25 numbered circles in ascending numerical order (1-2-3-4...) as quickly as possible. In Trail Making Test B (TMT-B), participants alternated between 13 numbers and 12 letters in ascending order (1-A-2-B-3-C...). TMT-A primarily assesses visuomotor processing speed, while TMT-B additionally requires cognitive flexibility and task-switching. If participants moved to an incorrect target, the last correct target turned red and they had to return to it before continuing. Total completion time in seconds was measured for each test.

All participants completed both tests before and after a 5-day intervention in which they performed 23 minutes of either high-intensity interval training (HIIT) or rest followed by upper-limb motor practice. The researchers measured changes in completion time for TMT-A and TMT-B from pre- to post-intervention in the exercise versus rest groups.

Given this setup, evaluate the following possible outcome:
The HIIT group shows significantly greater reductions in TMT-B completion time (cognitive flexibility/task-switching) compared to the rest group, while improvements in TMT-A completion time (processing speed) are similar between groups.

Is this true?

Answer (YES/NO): NO